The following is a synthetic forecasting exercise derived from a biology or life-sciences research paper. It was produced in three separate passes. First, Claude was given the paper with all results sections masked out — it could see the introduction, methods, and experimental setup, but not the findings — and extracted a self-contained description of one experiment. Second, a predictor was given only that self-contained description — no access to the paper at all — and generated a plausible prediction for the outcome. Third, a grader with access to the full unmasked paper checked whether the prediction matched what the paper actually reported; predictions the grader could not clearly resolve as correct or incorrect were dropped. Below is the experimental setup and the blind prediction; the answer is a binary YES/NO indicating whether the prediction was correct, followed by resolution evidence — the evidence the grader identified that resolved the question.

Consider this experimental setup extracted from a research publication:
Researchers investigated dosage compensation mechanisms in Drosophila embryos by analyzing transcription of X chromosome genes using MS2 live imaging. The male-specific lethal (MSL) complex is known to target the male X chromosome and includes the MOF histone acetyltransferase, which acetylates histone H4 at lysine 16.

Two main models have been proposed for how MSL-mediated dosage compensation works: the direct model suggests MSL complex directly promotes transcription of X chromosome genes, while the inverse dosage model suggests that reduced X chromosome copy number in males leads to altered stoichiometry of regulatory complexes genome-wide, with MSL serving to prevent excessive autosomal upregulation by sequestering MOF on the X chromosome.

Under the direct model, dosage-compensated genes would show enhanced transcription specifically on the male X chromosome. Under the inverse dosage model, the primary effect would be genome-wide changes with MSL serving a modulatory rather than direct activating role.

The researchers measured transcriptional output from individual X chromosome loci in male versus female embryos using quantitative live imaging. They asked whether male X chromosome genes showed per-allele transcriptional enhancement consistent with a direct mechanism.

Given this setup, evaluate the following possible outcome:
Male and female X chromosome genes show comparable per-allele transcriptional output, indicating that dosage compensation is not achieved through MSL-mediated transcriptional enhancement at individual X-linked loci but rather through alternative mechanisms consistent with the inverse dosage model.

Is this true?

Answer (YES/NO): NO